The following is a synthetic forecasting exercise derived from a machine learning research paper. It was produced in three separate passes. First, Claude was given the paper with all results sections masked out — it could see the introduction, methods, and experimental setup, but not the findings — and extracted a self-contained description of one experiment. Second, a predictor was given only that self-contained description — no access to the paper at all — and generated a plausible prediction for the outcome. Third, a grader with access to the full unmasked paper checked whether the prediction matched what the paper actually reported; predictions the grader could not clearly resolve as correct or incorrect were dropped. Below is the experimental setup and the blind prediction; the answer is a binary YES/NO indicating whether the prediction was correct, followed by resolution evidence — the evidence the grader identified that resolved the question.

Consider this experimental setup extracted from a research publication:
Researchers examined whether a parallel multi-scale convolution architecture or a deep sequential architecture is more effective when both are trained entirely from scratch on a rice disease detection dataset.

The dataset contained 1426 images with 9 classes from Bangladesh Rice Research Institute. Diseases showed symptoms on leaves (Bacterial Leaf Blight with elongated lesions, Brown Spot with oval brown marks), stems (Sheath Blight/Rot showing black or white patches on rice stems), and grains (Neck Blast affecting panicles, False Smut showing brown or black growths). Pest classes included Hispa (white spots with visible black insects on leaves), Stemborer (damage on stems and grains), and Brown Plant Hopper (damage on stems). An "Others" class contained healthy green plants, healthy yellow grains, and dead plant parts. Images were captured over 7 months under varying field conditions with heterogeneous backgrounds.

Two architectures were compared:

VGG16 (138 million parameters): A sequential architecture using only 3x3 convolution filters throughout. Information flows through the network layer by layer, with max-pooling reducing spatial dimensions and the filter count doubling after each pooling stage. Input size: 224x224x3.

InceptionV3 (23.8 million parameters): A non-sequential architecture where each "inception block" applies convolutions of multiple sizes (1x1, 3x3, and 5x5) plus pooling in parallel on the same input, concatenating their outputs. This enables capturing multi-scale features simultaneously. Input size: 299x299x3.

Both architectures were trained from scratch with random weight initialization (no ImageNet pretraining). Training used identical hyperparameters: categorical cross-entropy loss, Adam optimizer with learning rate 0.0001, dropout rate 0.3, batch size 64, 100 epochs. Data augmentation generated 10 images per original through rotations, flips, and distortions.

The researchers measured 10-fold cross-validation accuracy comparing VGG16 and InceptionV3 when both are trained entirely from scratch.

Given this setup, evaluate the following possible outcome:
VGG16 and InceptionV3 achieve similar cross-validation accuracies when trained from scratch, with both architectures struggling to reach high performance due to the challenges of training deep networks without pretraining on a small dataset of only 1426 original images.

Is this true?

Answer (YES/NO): YES